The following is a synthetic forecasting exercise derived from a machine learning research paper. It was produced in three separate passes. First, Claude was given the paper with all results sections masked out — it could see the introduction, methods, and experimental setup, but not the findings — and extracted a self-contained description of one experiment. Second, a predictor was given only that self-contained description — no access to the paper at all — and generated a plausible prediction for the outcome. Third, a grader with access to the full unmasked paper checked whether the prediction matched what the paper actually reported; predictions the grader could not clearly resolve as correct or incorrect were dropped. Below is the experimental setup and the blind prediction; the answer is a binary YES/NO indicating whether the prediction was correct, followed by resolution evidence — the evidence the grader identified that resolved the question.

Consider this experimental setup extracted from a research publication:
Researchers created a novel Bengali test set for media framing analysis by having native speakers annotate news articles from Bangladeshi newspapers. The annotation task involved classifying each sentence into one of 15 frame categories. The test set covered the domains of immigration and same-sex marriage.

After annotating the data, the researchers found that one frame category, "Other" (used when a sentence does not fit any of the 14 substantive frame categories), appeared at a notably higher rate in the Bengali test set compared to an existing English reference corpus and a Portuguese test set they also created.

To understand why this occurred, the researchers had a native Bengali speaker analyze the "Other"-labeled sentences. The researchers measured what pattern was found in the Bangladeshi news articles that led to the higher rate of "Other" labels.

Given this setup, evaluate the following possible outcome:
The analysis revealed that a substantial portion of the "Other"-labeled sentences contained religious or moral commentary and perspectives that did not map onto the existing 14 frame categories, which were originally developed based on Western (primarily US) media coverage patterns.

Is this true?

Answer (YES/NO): NO